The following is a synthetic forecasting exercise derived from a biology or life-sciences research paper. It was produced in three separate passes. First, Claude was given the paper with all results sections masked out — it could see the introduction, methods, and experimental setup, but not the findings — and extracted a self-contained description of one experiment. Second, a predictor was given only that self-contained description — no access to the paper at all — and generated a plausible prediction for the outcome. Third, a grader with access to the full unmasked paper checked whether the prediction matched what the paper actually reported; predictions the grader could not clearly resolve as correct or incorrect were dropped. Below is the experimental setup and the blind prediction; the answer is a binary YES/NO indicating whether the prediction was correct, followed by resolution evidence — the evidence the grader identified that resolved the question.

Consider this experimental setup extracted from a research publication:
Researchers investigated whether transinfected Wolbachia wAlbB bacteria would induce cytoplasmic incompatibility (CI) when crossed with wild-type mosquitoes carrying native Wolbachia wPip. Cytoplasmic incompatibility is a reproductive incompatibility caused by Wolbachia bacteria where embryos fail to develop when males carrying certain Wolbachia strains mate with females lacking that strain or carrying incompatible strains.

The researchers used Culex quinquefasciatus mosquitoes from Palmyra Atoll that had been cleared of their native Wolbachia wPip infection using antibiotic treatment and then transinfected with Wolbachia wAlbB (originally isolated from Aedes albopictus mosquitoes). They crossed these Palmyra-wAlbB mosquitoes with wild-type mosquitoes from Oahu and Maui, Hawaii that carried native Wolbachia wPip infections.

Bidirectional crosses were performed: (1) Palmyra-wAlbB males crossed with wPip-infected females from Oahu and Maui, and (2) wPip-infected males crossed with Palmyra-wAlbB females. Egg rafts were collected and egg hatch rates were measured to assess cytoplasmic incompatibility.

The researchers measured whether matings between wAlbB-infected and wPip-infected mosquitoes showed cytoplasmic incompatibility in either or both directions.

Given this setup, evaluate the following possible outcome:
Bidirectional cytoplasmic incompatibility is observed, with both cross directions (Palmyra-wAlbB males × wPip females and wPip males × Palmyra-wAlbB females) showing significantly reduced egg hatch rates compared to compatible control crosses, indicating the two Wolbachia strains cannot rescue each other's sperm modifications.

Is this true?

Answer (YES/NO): YES